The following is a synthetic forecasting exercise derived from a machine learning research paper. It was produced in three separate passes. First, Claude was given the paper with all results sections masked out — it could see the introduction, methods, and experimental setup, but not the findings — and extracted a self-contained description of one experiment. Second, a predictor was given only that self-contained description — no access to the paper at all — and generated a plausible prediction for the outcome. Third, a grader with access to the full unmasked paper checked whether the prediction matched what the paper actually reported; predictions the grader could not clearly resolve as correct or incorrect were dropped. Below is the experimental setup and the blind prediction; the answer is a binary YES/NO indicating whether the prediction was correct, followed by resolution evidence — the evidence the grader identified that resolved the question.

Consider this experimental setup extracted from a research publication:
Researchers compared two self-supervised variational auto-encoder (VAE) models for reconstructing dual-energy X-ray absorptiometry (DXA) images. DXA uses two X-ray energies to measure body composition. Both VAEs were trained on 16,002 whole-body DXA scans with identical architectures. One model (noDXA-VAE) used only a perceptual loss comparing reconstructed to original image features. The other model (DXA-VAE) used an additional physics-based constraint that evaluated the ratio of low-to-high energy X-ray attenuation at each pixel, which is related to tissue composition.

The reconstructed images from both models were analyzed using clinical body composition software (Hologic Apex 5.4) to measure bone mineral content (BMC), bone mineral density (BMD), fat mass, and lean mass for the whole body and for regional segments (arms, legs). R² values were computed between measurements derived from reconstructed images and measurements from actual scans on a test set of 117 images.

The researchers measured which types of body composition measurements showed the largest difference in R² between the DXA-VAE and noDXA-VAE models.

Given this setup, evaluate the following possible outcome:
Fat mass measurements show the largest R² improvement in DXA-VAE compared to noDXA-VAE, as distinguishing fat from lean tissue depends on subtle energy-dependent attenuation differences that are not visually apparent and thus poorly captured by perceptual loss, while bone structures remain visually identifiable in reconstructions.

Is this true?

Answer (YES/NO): YES